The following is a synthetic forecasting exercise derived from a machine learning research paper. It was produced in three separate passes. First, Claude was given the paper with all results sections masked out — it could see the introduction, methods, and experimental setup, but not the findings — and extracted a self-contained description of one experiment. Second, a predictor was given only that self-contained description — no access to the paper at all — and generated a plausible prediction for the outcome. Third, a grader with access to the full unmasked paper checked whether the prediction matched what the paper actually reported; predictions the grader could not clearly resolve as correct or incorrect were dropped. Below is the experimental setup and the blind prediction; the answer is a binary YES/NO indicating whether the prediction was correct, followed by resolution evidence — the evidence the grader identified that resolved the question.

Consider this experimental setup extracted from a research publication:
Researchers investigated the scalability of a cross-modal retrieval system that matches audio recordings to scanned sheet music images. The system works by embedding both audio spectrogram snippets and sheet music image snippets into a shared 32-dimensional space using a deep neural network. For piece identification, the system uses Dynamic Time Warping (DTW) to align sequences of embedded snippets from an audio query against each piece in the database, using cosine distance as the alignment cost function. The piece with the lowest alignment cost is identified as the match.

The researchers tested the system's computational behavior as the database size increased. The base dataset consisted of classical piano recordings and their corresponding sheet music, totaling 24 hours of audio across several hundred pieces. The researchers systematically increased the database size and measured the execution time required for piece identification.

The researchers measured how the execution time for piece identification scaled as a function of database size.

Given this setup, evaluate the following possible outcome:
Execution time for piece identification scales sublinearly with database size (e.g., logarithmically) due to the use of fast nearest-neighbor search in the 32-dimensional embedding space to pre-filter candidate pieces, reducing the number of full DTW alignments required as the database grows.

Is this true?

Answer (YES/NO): NO